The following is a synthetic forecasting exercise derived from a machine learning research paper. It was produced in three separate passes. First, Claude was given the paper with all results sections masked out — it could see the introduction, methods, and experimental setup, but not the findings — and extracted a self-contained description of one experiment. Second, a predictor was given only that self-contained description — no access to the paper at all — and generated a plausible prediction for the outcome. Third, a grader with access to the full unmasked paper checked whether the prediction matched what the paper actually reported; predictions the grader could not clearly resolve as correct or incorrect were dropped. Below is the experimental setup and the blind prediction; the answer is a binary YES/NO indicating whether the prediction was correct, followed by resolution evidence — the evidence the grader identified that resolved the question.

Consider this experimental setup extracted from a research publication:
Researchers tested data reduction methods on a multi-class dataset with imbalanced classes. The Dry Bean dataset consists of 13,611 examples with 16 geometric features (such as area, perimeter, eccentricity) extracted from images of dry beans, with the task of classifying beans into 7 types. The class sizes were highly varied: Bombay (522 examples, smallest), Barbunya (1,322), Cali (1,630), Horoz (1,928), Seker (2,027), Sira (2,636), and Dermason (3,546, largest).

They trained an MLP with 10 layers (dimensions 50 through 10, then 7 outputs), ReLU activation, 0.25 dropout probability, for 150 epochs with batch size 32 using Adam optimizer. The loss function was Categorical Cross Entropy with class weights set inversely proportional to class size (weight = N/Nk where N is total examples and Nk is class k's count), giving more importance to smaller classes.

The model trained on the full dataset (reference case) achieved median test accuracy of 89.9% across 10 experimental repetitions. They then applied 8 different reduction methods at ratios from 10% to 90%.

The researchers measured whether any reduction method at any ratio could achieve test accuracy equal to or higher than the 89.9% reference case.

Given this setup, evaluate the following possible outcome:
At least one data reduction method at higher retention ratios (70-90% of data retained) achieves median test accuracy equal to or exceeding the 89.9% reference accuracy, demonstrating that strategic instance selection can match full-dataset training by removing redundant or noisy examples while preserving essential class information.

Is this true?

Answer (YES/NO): NO